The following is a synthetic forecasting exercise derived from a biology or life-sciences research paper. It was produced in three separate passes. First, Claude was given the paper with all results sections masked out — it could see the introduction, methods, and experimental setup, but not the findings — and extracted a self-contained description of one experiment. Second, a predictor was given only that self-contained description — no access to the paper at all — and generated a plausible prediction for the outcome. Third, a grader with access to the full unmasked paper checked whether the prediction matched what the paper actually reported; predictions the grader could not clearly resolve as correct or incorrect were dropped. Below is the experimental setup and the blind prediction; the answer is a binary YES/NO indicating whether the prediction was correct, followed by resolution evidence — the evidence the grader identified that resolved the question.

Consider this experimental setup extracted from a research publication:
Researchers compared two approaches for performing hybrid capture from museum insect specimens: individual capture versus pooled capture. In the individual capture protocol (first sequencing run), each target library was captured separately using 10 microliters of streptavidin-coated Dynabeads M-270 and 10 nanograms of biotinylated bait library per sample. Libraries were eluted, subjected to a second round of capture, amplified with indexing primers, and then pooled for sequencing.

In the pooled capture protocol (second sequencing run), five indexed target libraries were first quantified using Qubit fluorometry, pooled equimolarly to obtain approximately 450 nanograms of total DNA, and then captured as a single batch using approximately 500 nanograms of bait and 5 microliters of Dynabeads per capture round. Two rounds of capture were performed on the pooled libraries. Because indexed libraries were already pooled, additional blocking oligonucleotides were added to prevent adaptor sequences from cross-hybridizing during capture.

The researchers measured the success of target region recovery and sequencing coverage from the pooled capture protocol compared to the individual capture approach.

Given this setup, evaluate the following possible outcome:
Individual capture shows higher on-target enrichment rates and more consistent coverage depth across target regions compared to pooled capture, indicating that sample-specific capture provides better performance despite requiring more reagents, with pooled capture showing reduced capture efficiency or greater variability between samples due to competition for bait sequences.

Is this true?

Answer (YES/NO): NO